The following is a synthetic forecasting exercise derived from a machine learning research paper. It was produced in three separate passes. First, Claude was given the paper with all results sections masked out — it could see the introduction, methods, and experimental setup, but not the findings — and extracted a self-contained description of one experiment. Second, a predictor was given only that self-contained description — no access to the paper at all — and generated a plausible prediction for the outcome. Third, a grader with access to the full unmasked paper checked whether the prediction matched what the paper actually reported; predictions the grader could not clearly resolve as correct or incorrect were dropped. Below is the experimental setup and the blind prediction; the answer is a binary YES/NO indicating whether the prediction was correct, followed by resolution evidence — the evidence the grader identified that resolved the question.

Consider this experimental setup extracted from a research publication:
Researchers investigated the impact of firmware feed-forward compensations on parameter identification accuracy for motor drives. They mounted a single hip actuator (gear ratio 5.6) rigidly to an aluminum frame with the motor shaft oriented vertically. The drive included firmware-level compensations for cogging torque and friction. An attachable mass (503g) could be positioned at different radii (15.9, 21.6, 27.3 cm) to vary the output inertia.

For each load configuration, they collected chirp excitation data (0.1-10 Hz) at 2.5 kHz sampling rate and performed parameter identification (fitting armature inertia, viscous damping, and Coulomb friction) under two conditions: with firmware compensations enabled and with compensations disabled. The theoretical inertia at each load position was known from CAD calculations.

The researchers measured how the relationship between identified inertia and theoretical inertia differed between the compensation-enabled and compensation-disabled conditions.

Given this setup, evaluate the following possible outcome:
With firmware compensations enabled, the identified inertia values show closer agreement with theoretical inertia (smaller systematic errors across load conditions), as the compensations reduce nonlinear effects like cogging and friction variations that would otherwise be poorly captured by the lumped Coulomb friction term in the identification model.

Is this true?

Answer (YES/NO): NO